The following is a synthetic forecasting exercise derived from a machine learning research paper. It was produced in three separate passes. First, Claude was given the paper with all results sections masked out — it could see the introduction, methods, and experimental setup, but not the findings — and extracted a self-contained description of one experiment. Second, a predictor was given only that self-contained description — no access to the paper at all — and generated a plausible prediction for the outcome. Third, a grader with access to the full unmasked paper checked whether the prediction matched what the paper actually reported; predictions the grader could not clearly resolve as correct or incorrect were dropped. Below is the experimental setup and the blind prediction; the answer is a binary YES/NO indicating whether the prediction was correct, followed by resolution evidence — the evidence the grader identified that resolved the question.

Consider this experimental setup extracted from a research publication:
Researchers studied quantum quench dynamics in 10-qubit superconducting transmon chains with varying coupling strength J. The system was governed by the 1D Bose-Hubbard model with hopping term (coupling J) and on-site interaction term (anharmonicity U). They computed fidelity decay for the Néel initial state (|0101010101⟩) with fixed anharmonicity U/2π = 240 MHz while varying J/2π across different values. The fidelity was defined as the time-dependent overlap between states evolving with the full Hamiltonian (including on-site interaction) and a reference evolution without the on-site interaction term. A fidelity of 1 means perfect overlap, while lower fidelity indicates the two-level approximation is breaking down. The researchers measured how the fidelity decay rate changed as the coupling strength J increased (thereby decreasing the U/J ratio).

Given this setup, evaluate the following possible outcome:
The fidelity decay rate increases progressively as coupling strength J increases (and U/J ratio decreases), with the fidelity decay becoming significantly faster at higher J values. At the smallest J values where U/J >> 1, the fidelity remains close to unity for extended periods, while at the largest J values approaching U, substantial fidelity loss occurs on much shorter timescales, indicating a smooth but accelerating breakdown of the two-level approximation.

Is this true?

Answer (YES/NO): YES